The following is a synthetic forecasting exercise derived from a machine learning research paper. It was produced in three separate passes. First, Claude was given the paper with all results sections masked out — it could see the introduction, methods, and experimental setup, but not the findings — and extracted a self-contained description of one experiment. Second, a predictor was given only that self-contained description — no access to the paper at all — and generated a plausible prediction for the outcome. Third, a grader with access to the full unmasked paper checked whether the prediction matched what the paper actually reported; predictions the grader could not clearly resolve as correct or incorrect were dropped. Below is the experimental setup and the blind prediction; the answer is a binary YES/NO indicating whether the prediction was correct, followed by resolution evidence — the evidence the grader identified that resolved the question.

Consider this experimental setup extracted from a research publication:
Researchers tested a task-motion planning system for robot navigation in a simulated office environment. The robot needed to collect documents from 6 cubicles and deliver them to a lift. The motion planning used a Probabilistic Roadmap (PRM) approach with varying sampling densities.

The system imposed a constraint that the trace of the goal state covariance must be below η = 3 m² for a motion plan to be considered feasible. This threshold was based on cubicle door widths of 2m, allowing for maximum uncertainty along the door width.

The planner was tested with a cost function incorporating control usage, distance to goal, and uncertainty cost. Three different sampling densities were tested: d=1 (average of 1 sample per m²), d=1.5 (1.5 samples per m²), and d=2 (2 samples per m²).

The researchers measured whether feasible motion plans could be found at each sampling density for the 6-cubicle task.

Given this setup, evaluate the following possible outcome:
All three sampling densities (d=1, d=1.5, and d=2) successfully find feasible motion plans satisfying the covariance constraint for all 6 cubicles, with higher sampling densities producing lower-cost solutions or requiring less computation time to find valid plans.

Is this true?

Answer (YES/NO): NO